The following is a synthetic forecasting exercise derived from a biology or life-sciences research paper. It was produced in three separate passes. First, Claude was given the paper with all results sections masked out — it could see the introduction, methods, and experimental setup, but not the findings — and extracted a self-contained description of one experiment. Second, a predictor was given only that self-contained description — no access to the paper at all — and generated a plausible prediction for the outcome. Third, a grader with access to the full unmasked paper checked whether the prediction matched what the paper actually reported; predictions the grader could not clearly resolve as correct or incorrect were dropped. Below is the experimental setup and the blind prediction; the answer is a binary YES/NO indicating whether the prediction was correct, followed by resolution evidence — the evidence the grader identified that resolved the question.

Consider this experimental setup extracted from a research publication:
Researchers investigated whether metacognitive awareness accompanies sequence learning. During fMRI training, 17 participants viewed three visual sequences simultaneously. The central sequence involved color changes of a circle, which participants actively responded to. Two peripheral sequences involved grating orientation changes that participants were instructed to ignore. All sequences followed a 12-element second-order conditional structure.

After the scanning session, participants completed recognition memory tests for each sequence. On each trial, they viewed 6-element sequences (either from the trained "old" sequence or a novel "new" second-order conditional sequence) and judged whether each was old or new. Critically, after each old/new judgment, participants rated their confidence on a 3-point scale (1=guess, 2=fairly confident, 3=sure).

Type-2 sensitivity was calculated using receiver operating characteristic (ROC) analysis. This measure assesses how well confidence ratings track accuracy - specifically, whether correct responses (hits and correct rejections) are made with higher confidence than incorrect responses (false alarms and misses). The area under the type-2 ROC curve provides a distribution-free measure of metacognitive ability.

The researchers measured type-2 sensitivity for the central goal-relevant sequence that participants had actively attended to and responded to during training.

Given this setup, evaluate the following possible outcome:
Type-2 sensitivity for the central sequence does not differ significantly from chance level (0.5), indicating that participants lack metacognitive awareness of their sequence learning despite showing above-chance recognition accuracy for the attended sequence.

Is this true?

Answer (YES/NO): NO